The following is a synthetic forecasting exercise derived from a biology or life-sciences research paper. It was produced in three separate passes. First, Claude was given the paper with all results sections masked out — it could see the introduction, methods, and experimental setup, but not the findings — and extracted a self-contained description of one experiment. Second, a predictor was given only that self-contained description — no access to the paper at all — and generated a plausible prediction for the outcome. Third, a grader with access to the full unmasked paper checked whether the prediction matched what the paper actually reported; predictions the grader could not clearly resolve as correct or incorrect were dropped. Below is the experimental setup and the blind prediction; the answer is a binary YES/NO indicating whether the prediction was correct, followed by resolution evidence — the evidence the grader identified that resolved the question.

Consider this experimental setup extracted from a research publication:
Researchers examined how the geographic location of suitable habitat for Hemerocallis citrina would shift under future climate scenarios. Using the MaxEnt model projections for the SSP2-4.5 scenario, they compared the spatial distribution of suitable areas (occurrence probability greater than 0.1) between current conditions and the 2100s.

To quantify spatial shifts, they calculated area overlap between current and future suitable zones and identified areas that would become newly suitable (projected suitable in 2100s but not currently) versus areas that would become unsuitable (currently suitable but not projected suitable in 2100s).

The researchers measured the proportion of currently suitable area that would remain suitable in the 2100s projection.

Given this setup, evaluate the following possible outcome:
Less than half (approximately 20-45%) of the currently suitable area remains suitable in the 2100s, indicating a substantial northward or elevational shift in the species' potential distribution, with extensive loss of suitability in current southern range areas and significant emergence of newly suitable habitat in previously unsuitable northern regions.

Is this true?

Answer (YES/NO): NO